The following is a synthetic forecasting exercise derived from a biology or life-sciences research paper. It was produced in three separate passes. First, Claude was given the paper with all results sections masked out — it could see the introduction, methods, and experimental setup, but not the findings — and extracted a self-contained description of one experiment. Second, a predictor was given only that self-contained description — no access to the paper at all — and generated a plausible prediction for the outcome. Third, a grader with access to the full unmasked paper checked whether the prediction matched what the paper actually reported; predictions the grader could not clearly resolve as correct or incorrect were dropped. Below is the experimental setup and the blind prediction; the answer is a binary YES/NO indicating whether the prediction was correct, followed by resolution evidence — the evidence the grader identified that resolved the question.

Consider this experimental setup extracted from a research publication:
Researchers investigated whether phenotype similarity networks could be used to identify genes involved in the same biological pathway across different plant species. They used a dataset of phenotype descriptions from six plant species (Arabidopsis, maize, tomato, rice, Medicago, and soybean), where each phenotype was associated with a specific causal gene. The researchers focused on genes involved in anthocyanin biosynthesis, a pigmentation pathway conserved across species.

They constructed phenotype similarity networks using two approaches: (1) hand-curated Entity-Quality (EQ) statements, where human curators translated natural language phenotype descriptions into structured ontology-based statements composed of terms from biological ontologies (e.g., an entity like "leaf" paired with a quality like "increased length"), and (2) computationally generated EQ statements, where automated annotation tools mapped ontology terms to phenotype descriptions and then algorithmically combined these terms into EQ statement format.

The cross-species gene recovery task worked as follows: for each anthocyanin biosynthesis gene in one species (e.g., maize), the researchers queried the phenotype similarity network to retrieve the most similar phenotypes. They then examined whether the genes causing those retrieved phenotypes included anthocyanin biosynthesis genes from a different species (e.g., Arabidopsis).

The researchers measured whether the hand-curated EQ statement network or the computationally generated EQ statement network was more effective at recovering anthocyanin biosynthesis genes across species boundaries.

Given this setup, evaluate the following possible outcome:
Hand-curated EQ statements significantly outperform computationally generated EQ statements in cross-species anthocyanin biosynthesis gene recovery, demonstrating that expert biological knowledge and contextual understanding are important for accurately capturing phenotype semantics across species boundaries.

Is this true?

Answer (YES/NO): NO